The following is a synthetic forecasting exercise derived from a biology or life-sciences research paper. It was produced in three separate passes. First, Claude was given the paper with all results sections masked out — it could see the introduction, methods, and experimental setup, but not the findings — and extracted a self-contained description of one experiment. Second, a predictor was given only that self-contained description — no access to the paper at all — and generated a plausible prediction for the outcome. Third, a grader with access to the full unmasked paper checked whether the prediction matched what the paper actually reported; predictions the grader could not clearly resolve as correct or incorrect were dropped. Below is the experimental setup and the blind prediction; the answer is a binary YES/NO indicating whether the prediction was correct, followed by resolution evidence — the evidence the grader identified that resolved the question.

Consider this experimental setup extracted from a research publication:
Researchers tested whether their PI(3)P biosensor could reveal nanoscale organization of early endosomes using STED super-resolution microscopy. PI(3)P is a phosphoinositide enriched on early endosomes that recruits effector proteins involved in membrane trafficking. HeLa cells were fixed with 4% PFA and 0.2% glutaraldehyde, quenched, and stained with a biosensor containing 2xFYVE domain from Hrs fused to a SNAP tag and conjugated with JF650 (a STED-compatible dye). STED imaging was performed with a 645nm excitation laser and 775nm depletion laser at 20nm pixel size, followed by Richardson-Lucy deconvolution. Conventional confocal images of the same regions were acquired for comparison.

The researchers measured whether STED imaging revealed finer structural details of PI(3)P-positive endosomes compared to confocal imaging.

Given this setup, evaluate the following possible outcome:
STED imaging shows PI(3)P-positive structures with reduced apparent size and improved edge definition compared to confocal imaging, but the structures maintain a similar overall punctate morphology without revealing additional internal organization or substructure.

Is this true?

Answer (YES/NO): NO